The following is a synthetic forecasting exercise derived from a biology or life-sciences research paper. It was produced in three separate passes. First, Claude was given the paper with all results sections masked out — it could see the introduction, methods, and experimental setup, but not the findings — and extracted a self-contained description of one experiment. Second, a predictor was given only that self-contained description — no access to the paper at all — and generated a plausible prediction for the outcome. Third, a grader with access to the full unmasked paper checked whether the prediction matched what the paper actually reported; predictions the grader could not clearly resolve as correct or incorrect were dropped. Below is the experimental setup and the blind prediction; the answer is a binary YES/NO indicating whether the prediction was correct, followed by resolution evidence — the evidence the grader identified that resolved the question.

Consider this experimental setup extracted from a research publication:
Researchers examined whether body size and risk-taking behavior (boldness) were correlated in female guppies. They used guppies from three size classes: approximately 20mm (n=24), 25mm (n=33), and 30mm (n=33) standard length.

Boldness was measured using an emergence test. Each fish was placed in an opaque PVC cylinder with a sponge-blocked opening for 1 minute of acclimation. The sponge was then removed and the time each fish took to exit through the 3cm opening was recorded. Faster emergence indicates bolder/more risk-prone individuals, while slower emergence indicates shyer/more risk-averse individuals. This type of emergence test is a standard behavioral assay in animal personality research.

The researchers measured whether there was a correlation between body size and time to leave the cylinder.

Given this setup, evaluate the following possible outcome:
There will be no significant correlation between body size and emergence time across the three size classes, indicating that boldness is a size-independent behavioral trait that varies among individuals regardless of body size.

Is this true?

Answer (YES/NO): YES